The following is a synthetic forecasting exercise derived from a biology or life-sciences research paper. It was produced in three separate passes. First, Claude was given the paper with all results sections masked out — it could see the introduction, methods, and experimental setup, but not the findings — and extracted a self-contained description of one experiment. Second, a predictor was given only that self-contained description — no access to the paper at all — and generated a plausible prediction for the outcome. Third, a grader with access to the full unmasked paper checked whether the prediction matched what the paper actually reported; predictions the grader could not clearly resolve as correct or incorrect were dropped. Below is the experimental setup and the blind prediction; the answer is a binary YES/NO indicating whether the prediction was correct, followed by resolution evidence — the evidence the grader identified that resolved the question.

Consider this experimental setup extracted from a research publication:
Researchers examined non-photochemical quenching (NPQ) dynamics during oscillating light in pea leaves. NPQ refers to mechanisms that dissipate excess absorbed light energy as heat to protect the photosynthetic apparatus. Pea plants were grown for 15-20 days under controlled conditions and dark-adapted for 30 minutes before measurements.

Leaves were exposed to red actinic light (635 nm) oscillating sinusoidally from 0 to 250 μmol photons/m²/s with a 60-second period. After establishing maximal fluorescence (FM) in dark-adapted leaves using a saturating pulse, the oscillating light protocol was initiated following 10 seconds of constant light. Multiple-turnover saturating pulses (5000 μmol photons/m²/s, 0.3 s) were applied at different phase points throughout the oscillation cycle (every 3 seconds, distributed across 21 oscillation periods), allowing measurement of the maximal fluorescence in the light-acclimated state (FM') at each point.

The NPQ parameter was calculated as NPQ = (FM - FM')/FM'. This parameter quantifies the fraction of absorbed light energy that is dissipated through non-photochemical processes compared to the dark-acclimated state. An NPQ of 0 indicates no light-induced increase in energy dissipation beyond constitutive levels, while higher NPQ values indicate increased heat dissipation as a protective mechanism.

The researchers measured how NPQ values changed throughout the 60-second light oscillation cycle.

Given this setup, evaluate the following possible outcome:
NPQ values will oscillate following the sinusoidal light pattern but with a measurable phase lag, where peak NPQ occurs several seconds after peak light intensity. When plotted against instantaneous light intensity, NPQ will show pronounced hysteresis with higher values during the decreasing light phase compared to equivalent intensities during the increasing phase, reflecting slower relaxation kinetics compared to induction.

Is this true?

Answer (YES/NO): YES